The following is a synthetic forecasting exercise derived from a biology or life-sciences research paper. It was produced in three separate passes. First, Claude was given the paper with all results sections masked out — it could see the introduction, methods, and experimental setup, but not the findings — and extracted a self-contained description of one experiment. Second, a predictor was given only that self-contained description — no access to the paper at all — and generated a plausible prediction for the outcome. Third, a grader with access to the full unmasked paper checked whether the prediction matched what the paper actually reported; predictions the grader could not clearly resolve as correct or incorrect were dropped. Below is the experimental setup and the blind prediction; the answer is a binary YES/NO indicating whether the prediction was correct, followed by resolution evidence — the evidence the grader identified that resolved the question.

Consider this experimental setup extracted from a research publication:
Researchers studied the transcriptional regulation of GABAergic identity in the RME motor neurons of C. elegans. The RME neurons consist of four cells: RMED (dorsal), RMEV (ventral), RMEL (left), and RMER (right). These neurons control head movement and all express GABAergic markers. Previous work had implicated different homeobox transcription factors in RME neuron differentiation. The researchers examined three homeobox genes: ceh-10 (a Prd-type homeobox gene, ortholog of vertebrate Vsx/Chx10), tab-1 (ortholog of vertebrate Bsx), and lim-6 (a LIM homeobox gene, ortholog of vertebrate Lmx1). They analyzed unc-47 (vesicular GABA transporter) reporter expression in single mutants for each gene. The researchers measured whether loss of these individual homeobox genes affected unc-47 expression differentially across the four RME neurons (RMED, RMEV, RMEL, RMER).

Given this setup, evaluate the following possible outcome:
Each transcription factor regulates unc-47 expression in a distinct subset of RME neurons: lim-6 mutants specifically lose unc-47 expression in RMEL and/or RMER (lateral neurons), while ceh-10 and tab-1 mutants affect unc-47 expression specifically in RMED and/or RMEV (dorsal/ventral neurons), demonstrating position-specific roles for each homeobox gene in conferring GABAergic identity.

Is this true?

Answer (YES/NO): NO